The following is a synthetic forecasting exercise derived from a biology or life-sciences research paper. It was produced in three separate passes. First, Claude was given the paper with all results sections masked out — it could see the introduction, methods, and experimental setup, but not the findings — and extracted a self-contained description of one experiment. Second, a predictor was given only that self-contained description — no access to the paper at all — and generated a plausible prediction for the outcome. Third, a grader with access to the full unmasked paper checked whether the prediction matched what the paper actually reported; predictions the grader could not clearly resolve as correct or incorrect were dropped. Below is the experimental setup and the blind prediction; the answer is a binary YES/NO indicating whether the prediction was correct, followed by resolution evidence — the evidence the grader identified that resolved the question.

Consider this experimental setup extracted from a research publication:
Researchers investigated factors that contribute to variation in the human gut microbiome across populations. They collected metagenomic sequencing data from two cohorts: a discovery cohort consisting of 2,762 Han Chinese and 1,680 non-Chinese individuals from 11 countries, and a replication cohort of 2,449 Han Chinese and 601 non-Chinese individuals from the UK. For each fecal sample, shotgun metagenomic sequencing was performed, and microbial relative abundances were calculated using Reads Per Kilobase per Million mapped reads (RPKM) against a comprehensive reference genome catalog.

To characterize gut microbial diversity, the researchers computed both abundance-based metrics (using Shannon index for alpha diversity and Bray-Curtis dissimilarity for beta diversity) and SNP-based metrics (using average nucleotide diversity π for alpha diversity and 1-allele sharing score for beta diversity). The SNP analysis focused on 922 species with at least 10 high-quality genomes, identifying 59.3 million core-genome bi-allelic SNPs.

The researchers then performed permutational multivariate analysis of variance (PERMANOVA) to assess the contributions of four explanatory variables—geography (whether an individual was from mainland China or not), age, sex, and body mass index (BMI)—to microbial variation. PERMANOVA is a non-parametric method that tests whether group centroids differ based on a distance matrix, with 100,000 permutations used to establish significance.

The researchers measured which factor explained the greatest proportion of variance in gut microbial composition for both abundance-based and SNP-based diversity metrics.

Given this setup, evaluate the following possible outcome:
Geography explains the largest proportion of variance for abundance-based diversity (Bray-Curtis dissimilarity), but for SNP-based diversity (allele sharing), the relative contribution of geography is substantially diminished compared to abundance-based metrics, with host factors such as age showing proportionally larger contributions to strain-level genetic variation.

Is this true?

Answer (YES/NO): NO